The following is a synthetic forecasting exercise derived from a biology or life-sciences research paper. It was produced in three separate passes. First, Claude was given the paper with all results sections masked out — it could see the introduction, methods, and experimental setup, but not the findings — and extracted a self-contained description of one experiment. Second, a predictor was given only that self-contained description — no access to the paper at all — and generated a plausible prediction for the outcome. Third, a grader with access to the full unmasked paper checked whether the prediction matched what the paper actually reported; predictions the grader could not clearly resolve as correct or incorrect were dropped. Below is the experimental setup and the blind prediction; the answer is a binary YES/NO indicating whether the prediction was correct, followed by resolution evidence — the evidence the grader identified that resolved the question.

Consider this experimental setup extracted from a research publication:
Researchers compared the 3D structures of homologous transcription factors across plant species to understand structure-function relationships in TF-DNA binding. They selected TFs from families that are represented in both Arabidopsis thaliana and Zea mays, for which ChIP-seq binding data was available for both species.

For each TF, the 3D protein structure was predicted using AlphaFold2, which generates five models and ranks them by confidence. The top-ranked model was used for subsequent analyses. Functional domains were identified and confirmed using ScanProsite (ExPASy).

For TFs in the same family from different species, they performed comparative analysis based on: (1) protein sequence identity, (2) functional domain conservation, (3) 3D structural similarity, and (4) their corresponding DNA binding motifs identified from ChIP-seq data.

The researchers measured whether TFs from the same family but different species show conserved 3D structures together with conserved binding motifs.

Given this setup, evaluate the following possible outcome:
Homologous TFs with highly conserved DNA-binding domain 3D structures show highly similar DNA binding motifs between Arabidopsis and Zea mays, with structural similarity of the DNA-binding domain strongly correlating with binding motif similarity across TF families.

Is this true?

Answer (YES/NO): NO